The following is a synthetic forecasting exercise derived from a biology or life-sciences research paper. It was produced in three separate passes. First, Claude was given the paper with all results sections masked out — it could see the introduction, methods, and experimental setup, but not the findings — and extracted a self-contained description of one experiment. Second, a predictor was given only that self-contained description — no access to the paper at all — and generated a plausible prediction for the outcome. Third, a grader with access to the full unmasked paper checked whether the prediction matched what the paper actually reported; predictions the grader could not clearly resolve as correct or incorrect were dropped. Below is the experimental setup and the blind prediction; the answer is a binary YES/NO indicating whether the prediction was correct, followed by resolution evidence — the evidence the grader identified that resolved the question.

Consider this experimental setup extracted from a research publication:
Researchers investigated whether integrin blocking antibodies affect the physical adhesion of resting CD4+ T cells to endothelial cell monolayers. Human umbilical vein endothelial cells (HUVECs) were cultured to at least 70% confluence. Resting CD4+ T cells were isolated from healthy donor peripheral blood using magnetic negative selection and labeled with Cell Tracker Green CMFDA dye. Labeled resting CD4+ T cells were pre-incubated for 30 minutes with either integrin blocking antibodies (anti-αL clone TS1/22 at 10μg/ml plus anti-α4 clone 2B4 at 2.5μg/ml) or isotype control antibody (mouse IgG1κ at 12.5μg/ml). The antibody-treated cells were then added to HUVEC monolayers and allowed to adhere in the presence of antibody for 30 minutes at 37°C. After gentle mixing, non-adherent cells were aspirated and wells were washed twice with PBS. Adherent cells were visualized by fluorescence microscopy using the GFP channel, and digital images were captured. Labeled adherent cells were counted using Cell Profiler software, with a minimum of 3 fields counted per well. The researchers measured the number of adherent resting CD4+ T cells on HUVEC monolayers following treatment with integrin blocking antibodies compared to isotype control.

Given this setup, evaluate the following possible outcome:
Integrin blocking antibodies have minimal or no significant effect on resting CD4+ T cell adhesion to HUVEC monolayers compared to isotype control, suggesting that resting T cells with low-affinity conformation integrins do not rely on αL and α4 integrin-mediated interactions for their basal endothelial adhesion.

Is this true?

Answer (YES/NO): NO